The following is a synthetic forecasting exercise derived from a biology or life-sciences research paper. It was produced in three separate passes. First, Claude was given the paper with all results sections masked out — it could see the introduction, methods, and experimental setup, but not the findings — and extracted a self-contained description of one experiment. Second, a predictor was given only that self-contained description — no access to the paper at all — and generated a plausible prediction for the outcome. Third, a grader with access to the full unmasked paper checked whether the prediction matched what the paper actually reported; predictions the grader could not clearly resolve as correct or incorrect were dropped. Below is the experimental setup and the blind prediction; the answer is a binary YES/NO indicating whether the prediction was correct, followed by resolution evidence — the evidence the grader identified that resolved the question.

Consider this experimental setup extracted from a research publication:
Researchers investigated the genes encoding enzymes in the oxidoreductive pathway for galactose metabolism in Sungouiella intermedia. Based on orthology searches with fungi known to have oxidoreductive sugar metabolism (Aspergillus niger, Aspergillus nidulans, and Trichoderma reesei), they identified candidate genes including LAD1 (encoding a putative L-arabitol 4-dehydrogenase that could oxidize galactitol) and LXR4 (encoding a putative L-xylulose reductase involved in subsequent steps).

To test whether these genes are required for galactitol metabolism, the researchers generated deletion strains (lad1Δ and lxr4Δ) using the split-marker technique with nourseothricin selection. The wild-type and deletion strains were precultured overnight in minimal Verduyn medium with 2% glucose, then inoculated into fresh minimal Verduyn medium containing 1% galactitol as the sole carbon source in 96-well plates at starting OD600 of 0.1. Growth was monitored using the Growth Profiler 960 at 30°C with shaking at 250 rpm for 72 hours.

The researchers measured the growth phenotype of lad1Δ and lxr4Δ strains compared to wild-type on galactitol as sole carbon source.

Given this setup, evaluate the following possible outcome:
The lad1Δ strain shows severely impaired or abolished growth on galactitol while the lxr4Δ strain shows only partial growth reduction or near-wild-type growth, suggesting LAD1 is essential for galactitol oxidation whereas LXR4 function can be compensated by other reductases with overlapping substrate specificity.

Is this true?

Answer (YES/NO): NO